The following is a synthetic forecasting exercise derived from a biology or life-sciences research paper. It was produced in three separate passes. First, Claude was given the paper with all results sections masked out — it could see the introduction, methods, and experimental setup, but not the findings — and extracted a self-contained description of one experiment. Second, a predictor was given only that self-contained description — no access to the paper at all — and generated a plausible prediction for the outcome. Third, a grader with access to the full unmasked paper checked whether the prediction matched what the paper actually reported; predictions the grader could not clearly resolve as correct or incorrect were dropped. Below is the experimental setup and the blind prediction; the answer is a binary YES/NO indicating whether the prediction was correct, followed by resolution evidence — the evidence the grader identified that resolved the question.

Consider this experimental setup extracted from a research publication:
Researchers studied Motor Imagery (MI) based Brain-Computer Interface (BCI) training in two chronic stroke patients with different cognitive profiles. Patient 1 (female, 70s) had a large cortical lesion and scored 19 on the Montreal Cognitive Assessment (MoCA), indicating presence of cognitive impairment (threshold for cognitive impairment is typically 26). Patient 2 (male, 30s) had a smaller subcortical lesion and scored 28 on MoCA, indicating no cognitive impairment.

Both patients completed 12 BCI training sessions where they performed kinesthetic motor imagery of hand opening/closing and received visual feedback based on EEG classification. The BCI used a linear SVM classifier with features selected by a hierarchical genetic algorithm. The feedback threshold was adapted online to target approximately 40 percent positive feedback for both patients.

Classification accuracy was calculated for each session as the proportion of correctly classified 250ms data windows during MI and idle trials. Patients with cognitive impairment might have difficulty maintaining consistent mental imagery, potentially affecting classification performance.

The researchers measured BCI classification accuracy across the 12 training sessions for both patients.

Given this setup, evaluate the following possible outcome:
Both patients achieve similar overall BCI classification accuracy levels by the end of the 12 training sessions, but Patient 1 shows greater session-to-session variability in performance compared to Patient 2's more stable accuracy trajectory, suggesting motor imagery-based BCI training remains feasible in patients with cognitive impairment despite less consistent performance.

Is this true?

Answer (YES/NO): NO